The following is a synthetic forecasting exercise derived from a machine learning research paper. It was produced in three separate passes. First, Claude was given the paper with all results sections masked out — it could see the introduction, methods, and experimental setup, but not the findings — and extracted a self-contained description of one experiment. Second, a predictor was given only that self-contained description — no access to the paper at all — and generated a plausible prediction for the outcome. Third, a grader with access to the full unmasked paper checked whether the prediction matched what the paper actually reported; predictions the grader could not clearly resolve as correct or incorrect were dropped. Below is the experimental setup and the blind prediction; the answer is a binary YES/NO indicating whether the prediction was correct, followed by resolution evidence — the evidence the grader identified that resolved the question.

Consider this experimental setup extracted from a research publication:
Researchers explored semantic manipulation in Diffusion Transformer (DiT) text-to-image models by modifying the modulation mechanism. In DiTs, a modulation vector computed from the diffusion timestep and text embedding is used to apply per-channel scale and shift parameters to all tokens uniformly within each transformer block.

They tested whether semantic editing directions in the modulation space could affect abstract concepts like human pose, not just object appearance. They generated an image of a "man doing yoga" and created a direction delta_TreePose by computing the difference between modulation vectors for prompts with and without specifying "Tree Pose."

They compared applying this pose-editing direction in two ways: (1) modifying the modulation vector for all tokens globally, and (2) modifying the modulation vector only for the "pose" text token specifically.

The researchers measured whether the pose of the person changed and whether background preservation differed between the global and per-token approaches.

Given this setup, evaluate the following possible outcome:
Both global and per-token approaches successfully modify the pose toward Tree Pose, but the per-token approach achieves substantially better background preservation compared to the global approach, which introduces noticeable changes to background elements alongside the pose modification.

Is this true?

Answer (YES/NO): YES